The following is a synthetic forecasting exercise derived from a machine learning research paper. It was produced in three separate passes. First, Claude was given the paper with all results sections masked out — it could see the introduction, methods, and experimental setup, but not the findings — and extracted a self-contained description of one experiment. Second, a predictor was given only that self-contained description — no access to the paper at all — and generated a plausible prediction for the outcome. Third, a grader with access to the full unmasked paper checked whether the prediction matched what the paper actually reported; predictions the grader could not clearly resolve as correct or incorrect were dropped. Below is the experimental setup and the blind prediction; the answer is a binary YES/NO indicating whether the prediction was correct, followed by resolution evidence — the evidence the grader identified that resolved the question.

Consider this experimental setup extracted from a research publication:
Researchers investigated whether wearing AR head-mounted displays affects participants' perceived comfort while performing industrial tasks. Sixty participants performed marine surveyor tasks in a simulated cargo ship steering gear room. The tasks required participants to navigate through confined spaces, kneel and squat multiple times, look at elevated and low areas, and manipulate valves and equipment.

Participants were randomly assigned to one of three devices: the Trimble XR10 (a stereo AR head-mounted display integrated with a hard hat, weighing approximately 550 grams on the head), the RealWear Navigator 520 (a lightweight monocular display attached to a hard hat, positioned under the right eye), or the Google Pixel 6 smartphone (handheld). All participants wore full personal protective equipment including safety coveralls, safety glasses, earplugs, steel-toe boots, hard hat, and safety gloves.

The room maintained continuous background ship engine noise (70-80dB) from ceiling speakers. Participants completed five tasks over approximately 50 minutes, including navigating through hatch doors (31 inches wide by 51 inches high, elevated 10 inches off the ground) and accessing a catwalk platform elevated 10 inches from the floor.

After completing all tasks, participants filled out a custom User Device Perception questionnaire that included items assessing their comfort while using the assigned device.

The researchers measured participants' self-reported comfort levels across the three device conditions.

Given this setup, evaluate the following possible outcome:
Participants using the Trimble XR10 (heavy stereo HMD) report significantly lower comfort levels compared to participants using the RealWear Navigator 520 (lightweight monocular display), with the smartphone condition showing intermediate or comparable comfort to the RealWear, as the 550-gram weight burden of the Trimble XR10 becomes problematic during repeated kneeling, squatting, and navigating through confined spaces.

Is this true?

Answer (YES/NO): YES